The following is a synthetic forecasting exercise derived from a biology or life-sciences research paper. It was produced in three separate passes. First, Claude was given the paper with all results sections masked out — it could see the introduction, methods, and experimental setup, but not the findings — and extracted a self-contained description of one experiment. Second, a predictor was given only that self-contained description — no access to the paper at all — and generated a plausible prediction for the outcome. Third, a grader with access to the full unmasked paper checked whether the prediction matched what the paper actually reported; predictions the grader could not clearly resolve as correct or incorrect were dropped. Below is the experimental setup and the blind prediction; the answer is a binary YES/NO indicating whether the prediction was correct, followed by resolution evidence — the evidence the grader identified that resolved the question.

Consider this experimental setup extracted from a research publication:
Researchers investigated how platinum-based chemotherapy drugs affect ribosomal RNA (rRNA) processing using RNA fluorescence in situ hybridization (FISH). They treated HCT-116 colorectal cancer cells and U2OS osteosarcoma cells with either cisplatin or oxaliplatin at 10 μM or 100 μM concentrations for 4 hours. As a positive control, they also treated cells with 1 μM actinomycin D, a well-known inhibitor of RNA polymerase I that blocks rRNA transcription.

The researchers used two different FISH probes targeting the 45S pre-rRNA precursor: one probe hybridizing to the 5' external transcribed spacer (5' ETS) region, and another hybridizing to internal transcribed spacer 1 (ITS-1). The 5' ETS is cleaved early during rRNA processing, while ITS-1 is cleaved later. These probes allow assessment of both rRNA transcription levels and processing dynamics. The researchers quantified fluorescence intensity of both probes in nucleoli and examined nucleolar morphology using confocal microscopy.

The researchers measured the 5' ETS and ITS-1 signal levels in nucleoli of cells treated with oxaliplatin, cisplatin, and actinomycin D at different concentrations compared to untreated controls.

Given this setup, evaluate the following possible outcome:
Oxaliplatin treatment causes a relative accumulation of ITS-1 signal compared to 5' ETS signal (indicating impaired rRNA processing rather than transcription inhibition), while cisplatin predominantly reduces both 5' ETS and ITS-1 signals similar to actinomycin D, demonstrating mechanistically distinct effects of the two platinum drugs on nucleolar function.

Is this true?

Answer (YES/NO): NO